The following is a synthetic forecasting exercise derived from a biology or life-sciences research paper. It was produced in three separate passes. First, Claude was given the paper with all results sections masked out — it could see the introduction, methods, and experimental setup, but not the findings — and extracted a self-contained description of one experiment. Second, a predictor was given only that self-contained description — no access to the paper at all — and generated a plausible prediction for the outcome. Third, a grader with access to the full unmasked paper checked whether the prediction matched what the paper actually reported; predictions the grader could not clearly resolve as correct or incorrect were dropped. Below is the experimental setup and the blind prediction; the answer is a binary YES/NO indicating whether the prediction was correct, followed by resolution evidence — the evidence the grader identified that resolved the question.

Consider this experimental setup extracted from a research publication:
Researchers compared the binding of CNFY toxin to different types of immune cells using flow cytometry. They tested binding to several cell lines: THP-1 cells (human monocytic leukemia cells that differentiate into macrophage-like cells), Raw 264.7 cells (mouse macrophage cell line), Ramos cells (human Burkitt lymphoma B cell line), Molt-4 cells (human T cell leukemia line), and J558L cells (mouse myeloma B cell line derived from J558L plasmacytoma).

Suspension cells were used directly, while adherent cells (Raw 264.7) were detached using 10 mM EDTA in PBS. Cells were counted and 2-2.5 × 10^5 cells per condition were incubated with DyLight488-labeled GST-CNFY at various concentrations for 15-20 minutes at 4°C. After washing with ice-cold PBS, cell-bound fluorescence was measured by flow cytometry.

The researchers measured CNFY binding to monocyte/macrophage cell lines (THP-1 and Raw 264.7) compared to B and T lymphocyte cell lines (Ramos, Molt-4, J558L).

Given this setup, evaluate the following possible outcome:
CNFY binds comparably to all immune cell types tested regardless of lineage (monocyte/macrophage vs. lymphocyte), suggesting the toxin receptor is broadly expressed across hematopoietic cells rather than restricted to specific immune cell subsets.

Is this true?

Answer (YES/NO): NO